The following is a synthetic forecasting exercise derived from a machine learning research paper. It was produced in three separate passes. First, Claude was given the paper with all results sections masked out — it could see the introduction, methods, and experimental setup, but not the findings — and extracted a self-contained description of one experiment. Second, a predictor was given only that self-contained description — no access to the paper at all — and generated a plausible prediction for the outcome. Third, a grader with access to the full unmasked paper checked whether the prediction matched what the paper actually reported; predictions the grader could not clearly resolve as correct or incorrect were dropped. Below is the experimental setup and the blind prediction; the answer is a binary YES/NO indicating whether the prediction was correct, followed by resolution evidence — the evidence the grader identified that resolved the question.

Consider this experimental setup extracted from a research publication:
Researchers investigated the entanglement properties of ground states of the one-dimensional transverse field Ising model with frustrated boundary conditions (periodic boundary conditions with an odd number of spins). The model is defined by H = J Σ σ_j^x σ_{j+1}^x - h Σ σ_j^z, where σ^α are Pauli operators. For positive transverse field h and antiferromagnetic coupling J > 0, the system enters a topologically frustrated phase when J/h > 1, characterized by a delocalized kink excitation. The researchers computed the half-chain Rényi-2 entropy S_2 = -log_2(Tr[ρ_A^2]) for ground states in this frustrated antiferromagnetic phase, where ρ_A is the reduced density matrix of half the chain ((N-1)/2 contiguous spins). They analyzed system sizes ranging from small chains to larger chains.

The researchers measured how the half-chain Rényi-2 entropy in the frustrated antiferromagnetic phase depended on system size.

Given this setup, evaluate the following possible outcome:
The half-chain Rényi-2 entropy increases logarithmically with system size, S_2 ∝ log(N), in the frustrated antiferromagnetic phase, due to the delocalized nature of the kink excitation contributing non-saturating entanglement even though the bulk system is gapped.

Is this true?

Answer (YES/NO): NO